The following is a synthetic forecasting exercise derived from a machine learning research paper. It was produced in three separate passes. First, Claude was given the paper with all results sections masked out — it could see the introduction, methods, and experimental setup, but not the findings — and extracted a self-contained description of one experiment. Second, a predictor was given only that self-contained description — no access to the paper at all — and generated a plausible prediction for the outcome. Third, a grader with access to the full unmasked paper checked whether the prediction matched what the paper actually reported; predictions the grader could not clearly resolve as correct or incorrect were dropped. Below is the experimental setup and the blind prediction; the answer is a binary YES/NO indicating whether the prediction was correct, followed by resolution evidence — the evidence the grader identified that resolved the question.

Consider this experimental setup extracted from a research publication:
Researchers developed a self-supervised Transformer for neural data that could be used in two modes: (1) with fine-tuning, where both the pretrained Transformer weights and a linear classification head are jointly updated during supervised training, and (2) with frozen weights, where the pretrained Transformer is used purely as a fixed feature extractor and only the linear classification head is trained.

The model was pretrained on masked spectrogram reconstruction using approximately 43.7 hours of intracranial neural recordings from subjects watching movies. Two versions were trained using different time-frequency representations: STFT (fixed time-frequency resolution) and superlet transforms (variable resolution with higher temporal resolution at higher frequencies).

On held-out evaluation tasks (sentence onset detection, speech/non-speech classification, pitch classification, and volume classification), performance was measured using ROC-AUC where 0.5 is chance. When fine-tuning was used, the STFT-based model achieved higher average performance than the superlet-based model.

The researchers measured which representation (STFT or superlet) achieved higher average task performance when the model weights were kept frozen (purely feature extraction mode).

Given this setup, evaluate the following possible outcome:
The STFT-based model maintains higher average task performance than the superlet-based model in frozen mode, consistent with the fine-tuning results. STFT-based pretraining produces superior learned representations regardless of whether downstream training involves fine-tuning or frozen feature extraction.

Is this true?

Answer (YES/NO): NO